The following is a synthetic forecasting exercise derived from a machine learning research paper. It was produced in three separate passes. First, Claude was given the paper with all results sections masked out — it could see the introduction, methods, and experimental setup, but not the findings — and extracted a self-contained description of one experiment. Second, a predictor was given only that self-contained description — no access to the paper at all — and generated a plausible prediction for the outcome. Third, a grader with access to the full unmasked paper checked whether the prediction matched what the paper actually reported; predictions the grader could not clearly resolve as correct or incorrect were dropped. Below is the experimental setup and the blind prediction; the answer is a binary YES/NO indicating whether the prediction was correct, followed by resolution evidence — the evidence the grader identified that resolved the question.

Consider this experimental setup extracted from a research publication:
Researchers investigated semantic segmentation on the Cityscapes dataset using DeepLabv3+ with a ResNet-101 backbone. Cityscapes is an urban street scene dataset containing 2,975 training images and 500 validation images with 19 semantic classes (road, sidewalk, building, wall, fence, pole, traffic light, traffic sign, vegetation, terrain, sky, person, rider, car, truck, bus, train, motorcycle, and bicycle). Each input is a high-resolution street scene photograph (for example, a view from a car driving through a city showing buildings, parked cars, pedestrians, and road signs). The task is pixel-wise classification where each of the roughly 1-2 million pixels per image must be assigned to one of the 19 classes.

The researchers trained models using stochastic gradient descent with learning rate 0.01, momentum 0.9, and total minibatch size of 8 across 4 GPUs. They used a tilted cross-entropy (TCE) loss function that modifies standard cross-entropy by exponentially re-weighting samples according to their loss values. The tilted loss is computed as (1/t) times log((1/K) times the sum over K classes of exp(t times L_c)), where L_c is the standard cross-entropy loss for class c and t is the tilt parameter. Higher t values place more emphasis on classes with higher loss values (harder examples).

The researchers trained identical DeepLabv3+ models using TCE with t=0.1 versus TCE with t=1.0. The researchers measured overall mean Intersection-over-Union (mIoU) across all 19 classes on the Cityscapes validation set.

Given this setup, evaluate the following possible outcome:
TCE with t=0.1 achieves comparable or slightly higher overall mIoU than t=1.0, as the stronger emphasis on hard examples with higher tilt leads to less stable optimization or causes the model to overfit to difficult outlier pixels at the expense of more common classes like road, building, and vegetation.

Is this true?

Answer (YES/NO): NO